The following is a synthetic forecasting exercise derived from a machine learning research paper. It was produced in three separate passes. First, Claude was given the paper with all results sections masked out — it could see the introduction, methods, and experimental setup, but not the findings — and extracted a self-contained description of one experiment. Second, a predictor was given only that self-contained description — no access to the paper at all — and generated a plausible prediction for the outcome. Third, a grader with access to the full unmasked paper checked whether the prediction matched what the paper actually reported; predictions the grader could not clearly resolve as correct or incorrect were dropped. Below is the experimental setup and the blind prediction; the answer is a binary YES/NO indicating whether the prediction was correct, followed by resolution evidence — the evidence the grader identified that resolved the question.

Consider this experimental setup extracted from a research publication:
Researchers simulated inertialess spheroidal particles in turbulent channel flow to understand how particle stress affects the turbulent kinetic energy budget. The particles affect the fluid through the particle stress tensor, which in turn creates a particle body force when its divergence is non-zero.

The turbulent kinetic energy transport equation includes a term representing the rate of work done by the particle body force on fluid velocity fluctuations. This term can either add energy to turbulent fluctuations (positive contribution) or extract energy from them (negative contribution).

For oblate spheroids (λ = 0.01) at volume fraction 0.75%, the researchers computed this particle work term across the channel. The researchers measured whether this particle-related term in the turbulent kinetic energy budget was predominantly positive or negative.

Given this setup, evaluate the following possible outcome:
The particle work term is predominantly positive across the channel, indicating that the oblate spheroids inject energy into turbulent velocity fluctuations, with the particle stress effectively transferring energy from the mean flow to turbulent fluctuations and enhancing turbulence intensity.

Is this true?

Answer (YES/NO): NO